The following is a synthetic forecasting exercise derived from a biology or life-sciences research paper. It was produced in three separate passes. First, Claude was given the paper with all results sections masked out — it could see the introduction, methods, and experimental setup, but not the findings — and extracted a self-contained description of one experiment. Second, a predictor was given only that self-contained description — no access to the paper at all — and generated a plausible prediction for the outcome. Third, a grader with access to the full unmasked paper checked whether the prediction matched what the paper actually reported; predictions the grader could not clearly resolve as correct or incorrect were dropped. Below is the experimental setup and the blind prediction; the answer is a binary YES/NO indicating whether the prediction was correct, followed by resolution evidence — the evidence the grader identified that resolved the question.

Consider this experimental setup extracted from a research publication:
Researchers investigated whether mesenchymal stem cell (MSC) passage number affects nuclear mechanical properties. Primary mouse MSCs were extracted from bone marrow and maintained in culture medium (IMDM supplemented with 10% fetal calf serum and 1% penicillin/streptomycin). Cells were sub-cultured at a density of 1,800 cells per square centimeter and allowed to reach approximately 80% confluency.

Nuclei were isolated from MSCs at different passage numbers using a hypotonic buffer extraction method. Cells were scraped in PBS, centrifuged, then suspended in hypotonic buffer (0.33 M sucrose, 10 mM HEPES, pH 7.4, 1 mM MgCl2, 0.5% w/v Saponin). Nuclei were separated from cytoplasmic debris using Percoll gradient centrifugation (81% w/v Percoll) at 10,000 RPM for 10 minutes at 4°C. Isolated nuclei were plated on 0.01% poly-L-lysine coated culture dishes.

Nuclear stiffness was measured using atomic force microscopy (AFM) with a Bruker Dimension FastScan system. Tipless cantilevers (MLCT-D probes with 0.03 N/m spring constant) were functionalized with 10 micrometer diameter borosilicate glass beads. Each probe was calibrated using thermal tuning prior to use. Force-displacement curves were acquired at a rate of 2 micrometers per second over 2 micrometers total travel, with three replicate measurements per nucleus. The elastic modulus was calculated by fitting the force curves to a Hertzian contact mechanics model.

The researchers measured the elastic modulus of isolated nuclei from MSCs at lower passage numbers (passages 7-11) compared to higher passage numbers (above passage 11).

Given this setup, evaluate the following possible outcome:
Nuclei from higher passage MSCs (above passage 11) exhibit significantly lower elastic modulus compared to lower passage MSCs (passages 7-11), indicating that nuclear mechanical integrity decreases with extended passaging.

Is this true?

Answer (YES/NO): NO